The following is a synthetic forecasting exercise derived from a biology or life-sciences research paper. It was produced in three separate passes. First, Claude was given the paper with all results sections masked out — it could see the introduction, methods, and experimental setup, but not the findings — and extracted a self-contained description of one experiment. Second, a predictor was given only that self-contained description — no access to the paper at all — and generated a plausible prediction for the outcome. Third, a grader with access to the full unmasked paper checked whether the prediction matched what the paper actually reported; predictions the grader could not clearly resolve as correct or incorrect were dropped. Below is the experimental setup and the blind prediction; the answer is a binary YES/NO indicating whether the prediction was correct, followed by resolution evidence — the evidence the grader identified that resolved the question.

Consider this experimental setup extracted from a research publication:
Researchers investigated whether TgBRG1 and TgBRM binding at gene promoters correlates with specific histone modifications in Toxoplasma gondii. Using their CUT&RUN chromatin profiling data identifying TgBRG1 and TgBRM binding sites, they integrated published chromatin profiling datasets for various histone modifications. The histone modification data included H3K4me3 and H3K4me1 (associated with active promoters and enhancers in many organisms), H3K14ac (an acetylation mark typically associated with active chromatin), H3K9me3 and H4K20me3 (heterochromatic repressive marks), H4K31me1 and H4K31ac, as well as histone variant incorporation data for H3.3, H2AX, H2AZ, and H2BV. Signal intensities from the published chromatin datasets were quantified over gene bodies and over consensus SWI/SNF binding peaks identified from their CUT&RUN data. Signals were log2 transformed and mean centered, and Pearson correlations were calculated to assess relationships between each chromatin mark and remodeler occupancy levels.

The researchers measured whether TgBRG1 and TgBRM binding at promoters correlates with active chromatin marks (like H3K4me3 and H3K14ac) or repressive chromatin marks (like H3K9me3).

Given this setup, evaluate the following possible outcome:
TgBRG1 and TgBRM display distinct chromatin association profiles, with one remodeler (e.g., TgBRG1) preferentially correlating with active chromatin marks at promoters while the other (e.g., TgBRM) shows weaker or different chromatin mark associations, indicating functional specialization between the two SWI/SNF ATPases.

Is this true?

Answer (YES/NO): YES